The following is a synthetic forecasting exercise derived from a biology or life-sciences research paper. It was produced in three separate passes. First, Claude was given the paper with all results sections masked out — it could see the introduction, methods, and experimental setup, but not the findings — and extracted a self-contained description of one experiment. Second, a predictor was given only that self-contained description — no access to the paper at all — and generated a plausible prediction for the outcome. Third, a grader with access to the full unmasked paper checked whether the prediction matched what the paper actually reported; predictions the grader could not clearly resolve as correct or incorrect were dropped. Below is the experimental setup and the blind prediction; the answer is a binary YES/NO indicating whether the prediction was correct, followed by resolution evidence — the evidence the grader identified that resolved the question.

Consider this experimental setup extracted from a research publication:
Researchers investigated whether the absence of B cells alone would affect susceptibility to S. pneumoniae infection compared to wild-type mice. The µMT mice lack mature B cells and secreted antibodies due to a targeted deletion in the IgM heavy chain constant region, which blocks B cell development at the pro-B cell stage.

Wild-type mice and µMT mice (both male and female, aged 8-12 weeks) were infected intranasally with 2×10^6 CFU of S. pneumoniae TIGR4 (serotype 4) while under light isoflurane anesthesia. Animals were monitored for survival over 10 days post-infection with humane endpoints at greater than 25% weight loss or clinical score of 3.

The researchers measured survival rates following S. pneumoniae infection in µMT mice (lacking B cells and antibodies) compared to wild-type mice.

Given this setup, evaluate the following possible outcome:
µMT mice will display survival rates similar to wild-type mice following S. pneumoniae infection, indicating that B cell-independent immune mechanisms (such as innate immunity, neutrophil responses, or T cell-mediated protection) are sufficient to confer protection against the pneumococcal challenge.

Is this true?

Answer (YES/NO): NO